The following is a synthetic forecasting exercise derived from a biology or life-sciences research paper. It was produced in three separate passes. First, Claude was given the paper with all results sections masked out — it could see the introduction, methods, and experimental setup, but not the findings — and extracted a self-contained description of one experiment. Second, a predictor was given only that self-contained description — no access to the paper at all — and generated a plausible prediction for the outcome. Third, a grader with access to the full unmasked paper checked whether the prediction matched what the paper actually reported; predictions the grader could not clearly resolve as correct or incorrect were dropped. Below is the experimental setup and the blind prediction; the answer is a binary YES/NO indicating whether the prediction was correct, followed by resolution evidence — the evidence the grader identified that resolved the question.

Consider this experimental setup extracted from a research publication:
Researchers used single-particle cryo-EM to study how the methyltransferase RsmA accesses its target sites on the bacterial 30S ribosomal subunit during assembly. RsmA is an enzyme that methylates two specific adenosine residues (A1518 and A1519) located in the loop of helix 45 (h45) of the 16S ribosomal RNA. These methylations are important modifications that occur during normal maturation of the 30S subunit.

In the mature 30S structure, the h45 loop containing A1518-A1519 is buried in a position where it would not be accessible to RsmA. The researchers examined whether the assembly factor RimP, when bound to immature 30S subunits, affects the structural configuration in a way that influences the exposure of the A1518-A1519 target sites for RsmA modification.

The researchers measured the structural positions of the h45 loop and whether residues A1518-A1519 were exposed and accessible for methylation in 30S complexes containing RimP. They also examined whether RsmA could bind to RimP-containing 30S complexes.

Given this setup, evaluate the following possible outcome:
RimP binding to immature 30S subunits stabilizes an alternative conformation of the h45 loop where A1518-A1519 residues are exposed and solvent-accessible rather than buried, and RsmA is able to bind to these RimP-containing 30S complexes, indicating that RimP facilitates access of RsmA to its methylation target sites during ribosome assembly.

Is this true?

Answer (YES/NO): YES